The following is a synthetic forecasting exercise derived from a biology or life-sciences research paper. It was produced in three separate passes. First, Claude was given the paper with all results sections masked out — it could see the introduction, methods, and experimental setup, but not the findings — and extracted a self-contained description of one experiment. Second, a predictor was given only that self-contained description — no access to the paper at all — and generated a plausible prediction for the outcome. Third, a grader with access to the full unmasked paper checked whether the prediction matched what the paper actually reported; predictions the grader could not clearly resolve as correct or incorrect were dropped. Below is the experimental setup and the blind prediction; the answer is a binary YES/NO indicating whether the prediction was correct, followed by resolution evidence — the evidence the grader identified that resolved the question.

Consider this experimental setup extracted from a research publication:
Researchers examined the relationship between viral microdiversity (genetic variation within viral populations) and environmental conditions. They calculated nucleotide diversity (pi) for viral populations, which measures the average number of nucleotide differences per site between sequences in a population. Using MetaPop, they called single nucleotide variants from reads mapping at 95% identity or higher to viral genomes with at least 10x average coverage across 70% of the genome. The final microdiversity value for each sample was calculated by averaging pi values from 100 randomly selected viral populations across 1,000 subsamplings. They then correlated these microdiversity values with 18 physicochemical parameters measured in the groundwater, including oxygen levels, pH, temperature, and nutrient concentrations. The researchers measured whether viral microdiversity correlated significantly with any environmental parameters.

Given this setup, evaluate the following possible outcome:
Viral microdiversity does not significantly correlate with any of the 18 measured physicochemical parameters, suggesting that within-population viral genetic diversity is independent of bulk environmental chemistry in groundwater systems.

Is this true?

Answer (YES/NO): YES